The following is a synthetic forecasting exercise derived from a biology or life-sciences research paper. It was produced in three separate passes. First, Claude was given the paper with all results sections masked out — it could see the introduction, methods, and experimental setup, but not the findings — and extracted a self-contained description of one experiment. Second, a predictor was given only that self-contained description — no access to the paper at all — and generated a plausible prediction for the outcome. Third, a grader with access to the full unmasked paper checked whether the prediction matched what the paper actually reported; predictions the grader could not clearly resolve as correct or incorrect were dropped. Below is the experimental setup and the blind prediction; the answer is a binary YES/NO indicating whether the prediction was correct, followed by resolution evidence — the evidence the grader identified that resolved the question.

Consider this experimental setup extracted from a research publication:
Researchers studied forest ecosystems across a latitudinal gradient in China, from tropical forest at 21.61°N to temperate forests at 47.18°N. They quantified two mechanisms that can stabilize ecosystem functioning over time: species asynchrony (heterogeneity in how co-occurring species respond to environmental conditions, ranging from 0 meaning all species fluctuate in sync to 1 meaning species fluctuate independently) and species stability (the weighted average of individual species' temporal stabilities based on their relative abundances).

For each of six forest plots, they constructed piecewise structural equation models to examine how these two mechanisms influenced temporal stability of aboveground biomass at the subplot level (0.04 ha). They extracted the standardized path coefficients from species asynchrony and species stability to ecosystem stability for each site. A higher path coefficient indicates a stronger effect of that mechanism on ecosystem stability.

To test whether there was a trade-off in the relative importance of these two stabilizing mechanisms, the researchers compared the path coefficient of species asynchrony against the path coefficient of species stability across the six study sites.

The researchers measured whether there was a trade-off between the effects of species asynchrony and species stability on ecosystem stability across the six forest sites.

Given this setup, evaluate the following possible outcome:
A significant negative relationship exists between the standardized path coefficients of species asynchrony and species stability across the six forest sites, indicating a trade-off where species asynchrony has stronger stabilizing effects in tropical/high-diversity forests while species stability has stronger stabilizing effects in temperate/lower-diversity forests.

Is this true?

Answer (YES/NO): NO